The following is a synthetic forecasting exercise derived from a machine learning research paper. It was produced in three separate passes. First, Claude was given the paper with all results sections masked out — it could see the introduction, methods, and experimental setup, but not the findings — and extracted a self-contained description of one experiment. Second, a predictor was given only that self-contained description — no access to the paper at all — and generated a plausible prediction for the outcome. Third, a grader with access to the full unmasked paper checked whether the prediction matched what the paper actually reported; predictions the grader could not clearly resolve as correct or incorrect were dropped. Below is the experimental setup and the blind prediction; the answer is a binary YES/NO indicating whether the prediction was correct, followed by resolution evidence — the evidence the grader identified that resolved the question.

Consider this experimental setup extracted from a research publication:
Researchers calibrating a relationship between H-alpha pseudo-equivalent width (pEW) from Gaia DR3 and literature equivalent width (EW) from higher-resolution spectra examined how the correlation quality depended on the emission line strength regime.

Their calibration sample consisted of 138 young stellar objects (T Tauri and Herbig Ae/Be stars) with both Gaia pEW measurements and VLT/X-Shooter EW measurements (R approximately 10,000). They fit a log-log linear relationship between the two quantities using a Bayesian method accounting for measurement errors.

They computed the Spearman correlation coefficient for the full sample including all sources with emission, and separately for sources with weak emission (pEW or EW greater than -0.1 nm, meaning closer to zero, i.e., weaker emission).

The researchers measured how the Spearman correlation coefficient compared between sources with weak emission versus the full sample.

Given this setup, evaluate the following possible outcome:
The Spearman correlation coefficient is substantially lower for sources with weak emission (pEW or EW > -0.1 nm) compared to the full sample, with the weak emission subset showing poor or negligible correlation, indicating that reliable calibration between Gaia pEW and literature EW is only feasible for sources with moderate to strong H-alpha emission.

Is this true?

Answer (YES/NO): NO